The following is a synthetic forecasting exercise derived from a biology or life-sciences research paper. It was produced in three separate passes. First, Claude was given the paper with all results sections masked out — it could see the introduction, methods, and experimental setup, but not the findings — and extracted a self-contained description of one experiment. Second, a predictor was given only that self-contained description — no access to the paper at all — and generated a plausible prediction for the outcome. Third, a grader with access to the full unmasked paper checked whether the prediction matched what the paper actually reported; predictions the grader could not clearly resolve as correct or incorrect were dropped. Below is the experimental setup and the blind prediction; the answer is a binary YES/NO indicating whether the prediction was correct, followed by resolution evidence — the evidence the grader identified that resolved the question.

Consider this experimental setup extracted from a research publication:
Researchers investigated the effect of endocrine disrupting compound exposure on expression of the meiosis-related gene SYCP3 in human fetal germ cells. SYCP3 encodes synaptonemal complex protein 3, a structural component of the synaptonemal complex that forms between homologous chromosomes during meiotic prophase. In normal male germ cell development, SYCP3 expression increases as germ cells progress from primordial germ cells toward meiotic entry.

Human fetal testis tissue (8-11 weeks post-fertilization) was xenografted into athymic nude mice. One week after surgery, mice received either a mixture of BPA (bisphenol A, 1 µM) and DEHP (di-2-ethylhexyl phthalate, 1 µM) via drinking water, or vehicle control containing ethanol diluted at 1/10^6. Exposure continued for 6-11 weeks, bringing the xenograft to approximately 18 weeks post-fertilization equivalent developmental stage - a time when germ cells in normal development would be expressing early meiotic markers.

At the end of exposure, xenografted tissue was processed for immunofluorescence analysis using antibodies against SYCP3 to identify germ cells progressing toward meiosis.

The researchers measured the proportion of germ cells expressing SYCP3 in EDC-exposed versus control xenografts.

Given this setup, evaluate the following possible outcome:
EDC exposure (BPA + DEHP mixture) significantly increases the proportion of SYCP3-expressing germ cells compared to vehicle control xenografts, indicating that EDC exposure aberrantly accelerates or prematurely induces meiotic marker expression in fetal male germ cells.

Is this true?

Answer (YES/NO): YES